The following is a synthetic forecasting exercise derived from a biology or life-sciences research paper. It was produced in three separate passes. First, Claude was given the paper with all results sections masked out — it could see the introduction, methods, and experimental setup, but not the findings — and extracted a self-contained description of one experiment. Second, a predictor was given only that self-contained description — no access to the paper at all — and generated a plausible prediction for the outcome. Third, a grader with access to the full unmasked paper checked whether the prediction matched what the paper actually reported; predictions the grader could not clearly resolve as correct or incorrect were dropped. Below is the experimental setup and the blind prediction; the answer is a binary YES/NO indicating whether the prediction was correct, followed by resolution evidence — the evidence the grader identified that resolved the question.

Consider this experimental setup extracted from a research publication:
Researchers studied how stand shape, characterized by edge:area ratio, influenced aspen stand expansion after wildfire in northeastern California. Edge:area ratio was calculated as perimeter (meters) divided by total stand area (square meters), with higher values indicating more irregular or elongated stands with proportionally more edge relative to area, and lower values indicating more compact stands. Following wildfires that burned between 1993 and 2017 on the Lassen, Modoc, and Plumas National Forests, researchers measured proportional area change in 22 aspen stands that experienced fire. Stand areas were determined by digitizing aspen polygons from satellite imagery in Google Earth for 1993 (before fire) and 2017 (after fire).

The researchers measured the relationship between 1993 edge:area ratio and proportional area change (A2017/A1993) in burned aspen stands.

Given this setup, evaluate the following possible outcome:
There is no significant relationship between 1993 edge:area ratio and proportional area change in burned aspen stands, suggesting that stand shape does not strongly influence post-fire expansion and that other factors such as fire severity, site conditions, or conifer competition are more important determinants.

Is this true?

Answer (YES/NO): NO